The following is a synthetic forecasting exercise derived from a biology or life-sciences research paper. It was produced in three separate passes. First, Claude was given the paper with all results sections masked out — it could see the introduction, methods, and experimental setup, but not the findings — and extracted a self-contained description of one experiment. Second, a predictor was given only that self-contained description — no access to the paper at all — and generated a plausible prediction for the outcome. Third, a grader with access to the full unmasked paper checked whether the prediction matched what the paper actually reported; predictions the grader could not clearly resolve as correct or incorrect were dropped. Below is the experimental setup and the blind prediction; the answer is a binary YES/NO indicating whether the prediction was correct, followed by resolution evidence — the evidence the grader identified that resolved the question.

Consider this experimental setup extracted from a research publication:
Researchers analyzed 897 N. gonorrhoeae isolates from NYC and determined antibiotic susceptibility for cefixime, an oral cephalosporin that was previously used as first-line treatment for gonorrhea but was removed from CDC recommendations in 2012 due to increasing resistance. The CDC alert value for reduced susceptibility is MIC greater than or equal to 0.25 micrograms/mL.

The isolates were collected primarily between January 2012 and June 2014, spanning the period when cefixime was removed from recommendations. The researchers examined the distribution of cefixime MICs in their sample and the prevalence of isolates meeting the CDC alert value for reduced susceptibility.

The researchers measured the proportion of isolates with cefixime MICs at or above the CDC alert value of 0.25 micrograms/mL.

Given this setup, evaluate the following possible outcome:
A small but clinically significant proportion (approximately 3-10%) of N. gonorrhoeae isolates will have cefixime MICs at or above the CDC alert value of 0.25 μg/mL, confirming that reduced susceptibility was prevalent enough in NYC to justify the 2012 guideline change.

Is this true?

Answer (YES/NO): NO